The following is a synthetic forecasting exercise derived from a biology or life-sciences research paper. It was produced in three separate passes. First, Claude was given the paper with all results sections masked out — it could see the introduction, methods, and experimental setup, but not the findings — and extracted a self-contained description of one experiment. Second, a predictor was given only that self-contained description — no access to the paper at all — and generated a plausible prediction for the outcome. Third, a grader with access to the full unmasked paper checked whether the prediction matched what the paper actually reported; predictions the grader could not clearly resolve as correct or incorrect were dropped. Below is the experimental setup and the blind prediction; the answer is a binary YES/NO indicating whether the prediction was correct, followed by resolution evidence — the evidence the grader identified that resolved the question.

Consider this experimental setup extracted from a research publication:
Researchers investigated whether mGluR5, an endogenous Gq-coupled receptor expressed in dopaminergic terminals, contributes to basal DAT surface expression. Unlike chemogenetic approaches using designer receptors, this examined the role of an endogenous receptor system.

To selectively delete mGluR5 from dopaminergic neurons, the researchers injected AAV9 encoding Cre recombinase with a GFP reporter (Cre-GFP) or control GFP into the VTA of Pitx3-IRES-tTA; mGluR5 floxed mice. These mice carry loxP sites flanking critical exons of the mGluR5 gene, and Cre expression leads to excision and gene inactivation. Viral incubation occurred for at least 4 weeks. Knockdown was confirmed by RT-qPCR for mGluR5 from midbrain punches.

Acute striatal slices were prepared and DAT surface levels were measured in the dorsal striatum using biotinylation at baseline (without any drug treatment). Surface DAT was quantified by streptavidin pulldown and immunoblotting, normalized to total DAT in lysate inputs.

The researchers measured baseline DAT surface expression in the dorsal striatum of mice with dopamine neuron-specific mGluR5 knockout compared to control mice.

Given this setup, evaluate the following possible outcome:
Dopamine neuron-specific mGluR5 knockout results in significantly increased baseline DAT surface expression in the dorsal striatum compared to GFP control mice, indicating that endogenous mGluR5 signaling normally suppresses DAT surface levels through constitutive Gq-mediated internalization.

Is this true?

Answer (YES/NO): YES